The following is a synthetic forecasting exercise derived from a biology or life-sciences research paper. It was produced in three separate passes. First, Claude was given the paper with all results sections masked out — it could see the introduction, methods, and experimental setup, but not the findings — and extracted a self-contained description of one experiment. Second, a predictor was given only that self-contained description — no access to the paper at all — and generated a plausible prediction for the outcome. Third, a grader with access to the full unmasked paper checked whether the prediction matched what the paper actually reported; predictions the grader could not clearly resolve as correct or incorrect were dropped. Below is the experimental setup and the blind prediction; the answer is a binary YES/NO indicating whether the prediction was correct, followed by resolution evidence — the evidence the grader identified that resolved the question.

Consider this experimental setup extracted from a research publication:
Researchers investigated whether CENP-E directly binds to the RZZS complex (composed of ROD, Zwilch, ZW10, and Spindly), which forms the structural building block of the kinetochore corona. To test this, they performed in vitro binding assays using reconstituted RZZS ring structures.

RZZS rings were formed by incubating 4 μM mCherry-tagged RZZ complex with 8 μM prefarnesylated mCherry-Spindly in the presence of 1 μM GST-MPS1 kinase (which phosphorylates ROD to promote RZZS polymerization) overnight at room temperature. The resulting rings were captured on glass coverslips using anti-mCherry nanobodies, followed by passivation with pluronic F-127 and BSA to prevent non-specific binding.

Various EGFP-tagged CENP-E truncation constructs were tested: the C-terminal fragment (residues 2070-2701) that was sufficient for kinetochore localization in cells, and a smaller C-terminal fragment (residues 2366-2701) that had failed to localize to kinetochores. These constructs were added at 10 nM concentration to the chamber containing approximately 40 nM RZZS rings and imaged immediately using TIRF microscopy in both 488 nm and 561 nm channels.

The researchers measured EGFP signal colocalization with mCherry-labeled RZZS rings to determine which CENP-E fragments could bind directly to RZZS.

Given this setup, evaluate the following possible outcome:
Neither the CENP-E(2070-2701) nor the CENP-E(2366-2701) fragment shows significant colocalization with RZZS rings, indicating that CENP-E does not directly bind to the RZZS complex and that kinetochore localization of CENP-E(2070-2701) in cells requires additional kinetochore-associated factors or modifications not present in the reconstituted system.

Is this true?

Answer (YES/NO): NO